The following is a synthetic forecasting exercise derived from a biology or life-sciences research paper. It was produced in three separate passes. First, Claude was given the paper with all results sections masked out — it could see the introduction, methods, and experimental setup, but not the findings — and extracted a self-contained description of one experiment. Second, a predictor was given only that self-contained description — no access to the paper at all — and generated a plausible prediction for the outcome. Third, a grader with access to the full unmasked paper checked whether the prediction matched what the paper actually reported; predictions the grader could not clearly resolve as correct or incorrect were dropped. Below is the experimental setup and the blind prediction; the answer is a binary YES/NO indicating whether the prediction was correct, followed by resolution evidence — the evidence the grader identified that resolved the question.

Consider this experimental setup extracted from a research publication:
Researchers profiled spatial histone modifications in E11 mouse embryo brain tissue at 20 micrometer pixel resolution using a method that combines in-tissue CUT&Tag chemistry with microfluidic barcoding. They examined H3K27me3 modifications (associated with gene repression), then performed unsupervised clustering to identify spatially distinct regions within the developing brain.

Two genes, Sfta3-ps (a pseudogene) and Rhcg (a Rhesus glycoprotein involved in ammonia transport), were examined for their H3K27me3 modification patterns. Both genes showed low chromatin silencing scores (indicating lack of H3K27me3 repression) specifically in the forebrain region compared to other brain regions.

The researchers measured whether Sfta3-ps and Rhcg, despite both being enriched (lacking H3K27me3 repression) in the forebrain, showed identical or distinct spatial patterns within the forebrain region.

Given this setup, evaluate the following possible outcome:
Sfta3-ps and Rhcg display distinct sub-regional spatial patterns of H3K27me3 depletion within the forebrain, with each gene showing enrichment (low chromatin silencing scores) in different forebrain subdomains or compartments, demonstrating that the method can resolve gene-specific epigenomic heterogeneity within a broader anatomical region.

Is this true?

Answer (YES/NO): YES